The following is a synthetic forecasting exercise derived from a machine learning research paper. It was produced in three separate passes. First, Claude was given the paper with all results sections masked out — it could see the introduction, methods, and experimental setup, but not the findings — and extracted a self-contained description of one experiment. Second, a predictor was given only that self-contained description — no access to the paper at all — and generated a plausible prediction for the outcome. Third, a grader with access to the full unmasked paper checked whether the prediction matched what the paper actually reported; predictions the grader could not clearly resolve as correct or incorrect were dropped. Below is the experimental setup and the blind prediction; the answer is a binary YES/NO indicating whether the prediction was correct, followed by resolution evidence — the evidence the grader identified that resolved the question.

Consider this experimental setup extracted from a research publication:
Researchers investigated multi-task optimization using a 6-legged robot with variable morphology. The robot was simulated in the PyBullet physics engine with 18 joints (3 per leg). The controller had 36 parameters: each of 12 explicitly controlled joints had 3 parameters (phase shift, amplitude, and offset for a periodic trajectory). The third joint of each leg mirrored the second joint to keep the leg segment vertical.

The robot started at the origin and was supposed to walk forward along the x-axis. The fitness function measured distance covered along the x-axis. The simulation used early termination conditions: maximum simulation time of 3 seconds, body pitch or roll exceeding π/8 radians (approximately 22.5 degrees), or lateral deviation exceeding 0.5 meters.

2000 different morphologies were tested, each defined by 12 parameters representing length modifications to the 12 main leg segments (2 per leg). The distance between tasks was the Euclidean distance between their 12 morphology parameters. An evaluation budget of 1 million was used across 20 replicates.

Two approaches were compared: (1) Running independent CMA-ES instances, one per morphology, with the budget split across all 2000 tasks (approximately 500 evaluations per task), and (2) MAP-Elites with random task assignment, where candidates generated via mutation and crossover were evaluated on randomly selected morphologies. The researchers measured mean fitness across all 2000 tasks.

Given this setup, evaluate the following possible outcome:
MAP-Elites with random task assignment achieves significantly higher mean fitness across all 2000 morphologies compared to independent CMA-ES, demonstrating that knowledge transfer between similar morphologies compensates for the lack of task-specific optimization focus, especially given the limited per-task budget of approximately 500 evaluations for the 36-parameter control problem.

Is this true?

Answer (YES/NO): YES